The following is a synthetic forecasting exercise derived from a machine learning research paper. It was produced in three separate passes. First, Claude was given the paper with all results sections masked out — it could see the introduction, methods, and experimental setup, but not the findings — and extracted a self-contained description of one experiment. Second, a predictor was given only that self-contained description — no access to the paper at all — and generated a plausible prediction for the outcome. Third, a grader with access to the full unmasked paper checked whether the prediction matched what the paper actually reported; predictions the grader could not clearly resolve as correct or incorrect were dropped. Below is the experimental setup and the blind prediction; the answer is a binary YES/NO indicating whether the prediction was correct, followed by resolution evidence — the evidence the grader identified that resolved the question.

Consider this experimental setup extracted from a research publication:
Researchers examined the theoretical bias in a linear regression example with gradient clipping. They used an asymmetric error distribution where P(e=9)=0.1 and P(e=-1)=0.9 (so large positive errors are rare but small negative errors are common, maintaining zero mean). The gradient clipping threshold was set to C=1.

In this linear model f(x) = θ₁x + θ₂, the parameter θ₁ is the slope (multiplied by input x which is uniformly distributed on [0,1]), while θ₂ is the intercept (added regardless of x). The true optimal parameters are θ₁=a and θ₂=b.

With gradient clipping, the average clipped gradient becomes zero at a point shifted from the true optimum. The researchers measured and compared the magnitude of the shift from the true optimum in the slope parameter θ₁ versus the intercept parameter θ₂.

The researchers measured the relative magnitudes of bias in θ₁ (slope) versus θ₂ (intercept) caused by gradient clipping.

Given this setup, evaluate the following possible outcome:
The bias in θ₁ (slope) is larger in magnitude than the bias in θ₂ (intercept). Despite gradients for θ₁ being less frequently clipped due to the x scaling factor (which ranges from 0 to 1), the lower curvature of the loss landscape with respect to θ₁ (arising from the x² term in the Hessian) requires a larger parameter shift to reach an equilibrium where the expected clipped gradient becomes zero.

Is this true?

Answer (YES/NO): NO